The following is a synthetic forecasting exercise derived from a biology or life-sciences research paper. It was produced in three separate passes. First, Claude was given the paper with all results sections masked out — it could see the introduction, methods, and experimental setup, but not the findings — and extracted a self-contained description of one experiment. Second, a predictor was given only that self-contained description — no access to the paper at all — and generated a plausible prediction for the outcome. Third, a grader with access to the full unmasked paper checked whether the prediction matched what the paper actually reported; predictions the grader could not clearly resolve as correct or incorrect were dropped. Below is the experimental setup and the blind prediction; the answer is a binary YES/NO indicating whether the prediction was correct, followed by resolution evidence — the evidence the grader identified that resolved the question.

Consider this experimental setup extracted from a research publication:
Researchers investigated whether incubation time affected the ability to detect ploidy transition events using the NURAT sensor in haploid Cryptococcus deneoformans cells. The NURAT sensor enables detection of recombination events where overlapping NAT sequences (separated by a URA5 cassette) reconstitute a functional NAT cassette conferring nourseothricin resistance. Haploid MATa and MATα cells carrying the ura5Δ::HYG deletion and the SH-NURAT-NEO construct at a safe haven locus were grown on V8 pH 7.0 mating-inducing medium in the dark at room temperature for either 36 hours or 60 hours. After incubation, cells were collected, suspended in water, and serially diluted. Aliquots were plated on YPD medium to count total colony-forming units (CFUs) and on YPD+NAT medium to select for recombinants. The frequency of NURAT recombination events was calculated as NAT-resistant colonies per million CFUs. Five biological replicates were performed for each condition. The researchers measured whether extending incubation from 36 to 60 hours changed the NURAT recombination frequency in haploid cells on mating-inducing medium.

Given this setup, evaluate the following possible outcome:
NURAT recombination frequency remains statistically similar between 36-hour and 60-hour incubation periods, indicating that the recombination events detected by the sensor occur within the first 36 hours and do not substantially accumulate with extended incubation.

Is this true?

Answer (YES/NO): NO